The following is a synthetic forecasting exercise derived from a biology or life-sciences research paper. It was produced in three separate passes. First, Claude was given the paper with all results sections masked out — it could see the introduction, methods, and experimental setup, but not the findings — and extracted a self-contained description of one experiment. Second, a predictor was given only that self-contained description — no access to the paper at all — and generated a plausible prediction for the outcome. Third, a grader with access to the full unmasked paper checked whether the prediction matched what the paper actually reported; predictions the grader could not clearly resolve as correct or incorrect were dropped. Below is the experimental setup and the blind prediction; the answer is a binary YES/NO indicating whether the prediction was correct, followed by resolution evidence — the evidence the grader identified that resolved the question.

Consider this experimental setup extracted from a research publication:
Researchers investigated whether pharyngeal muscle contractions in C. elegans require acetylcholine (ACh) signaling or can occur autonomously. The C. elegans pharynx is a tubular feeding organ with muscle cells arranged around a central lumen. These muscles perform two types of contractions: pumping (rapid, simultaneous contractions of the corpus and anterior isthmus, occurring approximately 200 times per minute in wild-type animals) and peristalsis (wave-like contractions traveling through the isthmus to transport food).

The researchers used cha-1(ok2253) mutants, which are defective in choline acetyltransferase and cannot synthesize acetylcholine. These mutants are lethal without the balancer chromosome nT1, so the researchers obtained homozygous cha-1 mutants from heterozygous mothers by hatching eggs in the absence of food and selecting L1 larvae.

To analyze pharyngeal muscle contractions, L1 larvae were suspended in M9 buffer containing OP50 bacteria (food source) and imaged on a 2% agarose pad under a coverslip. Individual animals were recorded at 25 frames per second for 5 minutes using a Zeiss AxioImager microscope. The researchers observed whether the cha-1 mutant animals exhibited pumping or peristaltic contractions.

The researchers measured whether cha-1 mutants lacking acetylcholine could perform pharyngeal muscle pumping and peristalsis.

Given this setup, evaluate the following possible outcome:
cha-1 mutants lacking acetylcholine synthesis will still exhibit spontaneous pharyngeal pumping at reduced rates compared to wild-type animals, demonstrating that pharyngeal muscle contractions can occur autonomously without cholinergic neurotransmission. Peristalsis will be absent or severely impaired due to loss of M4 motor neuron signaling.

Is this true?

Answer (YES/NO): NO